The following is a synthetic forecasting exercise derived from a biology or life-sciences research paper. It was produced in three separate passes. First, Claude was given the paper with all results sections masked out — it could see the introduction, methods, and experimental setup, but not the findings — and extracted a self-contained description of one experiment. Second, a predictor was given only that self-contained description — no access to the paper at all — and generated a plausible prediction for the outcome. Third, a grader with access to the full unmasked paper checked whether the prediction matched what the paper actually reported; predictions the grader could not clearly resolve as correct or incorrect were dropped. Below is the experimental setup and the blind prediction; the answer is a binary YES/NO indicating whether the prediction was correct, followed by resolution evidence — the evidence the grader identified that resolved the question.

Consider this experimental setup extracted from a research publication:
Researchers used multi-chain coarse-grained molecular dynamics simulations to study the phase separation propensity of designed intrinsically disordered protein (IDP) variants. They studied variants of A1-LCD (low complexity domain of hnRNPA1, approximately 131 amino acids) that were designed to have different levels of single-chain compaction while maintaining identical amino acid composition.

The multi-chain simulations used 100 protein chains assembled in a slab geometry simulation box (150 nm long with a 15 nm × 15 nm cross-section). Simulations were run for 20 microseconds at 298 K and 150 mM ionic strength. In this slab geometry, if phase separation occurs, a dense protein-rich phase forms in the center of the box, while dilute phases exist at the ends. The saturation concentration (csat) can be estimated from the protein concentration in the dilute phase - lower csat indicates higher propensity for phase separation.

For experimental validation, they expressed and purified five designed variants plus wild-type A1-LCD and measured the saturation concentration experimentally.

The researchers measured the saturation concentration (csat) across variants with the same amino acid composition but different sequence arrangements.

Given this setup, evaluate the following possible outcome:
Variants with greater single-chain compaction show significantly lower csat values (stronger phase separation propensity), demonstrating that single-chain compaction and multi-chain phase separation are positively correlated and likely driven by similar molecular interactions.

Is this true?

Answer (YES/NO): YES